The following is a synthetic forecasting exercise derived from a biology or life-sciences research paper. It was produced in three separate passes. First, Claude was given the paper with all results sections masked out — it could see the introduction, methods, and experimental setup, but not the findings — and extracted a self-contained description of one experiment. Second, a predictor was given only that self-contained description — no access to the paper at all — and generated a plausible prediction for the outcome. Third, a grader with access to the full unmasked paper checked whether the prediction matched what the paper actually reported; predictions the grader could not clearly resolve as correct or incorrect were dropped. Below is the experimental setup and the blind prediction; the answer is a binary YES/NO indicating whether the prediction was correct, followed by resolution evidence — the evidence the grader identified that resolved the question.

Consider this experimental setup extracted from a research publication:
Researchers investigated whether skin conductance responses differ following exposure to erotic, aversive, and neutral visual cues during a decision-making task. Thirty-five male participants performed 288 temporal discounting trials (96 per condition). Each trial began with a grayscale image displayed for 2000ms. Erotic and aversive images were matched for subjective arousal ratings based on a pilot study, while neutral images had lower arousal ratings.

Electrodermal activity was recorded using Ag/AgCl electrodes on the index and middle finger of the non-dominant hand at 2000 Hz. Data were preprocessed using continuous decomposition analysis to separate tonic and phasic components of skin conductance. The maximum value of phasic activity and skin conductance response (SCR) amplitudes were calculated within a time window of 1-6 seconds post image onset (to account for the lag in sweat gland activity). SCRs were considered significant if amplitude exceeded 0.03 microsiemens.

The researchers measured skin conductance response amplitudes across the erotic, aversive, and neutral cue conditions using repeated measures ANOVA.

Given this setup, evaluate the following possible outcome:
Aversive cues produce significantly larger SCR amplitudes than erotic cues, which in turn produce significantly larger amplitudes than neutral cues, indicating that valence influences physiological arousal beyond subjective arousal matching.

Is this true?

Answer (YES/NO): NO